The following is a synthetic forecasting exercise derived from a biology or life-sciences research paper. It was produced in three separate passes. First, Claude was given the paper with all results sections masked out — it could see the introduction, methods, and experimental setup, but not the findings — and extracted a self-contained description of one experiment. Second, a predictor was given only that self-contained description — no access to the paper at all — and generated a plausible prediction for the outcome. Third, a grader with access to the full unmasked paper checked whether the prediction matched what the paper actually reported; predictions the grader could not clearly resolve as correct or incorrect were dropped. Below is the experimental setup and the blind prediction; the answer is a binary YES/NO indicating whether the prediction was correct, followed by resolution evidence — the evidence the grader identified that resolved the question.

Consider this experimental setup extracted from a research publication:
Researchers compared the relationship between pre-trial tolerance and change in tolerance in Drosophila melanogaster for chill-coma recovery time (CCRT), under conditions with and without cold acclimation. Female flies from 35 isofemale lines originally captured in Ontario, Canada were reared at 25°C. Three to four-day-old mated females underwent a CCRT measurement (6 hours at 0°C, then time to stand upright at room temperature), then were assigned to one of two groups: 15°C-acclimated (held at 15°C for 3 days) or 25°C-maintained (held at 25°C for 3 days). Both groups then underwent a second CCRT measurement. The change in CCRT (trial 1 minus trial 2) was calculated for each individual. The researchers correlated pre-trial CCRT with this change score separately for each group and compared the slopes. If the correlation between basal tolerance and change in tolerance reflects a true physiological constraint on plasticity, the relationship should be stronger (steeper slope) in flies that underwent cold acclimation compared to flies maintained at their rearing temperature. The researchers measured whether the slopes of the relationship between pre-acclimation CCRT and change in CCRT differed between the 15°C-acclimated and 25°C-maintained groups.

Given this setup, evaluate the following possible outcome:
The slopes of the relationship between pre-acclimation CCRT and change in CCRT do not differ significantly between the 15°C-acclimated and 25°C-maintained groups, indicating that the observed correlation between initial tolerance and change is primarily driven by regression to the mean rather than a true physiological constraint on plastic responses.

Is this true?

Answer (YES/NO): YES